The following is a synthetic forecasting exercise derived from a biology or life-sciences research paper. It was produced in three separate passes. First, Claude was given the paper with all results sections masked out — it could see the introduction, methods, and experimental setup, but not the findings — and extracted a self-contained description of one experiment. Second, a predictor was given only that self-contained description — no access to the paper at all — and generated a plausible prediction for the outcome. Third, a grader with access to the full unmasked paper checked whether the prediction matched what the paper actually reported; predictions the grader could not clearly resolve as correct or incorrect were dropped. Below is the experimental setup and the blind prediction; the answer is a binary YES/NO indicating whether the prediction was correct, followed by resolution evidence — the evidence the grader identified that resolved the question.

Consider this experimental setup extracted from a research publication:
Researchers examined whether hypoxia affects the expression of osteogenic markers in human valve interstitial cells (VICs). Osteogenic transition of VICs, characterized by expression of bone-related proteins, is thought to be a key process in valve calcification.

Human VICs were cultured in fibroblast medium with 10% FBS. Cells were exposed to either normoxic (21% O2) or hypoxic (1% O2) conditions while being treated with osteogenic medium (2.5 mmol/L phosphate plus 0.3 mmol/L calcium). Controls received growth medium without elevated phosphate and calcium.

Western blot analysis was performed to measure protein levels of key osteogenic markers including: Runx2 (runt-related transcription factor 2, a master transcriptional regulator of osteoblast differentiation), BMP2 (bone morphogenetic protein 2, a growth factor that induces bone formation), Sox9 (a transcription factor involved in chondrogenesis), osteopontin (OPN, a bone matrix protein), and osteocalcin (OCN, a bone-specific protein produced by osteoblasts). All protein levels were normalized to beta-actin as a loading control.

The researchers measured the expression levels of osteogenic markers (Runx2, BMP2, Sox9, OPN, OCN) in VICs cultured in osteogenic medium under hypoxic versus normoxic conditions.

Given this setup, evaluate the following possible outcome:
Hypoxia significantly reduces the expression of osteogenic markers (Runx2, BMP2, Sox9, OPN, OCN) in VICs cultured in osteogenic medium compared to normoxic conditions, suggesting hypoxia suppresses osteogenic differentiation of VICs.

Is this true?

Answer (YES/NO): NO